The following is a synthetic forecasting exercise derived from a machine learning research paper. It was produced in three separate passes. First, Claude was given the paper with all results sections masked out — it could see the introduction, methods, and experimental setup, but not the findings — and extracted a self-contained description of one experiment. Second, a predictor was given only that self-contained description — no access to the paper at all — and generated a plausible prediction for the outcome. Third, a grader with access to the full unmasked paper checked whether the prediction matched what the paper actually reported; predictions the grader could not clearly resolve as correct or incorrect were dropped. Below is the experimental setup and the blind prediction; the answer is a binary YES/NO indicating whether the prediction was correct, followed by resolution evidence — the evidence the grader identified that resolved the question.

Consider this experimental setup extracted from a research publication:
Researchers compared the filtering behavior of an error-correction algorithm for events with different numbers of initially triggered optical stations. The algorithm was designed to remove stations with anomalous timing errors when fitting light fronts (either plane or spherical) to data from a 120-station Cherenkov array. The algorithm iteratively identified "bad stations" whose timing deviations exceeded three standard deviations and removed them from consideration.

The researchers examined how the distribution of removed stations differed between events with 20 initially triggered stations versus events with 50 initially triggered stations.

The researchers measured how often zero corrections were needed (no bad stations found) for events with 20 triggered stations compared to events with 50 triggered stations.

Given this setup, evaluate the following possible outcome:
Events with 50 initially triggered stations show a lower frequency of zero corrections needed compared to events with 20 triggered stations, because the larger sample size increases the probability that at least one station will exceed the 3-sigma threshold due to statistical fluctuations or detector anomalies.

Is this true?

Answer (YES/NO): YES